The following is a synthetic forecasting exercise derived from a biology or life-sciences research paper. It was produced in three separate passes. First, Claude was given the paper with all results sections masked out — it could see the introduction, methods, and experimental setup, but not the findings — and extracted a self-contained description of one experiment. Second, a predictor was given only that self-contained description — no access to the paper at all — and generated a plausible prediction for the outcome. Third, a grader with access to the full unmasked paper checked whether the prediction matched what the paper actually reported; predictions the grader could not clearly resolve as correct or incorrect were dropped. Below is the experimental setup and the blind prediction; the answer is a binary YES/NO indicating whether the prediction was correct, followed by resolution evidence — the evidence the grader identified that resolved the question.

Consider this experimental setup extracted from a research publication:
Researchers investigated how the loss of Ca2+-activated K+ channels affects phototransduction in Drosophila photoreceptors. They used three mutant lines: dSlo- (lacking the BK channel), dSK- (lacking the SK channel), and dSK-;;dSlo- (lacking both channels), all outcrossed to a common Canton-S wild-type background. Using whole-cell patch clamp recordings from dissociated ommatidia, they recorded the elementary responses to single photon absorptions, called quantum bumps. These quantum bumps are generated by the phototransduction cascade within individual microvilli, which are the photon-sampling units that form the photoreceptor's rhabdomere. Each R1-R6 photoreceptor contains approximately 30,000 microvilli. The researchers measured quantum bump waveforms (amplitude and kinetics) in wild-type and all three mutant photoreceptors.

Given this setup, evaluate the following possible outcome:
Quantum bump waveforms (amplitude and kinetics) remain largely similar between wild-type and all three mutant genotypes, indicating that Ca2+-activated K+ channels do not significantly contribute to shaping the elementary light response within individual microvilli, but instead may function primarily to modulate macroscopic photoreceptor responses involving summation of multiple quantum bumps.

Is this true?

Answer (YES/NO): YES